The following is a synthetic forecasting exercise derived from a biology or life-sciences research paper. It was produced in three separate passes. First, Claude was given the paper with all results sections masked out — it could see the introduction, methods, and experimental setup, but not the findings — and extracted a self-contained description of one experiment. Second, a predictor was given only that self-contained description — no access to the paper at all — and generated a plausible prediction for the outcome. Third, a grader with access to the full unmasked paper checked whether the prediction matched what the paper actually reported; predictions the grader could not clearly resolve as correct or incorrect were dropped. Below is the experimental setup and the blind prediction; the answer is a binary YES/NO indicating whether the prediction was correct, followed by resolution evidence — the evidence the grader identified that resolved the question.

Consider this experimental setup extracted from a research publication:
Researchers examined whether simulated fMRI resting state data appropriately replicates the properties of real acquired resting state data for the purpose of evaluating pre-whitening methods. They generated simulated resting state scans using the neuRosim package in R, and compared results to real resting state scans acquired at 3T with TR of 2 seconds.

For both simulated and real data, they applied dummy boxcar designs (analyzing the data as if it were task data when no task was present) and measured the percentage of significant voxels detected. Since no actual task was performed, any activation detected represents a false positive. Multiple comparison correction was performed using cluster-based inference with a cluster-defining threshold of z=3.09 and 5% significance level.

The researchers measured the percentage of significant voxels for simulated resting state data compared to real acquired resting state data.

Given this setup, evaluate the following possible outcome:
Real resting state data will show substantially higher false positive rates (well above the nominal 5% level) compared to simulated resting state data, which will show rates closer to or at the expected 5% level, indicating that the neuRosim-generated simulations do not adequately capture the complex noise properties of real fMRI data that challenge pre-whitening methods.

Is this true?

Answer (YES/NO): NO